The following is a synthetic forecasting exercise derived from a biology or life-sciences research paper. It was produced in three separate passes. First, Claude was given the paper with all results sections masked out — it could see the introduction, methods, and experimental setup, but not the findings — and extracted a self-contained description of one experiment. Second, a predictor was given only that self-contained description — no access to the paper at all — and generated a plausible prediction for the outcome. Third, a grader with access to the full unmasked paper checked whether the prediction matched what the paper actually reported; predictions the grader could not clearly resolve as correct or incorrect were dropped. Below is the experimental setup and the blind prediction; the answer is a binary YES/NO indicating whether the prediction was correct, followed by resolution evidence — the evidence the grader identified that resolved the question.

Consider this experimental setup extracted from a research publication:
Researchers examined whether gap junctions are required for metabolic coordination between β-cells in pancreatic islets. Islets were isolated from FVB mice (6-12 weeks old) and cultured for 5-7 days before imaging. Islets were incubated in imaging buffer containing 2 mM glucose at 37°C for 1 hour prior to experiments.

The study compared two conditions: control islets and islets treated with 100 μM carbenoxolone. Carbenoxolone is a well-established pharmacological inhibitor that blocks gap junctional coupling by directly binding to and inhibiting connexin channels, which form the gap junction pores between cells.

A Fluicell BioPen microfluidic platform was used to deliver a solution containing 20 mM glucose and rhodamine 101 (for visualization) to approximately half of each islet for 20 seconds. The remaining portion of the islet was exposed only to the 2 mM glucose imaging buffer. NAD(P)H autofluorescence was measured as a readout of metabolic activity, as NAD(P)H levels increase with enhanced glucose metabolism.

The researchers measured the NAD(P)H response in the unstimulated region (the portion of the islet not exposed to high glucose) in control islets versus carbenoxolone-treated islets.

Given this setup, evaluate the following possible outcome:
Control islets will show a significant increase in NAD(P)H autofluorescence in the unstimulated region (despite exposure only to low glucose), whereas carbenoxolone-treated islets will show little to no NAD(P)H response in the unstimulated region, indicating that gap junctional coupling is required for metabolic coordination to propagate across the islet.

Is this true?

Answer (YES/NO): YES